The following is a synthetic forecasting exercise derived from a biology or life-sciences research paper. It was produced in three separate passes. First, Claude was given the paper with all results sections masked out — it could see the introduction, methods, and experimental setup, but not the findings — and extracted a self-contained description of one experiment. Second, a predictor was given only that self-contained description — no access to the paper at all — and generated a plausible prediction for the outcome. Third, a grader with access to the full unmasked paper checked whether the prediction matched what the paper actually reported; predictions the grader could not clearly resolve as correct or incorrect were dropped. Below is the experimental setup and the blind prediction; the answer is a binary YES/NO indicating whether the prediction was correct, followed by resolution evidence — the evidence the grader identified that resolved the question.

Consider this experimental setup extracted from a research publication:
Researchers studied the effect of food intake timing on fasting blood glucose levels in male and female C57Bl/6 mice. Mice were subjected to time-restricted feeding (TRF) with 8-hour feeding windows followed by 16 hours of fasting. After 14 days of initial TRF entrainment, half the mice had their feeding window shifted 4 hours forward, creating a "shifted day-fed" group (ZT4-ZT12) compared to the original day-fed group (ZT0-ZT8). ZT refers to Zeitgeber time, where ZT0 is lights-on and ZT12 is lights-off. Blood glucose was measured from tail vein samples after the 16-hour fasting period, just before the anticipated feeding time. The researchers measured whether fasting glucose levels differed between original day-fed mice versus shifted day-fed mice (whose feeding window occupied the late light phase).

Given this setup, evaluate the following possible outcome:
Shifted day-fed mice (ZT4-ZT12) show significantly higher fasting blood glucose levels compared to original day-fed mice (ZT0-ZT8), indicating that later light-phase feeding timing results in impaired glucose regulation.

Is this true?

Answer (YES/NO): NO